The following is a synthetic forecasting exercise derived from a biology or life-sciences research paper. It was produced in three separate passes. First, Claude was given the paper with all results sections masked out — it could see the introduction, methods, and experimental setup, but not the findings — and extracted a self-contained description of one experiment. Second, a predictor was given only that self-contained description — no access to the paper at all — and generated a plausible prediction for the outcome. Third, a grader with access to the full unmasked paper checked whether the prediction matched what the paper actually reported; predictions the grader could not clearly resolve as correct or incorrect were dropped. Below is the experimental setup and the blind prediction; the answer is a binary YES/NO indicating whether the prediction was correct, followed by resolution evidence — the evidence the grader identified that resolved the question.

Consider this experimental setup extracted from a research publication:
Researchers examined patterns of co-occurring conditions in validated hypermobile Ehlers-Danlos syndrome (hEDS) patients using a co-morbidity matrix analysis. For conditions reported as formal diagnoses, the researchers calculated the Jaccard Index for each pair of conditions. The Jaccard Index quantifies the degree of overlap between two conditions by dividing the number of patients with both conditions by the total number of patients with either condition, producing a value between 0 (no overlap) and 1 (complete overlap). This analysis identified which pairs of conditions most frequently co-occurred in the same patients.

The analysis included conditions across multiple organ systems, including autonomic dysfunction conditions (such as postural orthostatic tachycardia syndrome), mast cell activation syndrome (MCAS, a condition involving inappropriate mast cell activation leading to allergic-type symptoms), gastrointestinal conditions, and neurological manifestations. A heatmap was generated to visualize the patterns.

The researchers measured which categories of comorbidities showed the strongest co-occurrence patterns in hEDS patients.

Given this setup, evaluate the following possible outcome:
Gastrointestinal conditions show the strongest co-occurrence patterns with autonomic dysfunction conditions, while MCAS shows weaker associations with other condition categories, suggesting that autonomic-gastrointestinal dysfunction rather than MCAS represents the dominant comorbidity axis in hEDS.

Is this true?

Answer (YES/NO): NO